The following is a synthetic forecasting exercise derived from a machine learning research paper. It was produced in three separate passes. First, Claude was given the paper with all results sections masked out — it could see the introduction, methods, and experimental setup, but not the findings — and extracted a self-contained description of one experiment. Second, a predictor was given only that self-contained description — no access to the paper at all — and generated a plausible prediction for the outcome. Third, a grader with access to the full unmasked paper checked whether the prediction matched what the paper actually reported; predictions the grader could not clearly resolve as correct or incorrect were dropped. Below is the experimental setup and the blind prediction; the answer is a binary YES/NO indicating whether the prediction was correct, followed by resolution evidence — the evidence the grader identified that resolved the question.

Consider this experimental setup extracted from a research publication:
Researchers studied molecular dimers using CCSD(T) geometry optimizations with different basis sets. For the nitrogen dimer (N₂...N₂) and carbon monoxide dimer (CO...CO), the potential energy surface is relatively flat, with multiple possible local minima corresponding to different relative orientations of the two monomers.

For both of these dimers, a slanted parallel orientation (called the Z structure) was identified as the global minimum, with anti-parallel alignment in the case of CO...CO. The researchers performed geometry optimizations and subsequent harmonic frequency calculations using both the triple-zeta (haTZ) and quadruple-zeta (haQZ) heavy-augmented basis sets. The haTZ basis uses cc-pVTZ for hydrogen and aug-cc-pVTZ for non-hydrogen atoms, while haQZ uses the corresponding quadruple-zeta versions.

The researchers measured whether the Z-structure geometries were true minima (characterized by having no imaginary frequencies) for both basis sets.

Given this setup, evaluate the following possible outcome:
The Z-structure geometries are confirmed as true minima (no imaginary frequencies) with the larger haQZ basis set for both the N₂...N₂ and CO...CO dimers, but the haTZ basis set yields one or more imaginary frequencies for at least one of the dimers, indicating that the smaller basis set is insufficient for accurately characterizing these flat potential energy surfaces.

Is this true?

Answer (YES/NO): YES